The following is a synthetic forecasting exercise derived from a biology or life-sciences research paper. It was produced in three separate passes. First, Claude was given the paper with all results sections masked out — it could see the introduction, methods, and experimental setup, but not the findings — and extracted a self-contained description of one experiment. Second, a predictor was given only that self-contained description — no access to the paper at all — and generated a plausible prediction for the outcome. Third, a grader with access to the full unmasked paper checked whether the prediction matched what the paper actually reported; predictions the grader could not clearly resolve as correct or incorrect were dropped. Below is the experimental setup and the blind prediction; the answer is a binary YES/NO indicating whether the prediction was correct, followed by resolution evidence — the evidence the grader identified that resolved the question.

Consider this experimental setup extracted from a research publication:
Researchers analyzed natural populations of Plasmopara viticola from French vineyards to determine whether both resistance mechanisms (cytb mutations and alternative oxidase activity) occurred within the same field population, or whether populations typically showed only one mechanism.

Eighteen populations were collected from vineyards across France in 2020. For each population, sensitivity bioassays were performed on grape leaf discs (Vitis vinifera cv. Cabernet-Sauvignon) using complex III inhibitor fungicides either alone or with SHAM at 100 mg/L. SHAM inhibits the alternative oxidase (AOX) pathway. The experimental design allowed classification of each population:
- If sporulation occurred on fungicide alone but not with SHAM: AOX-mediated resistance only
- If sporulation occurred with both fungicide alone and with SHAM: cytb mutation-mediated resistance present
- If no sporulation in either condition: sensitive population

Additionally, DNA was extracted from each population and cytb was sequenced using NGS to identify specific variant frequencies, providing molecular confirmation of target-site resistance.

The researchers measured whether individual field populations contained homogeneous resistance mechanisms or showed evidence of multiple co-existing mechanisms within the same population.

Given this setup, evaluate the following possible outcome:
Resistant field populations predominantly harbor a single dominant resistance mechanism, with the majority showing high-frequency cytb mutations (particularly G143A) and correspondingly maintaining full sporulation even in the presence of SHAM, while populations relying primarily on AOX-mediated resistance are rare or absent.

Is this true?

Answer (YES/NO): NO